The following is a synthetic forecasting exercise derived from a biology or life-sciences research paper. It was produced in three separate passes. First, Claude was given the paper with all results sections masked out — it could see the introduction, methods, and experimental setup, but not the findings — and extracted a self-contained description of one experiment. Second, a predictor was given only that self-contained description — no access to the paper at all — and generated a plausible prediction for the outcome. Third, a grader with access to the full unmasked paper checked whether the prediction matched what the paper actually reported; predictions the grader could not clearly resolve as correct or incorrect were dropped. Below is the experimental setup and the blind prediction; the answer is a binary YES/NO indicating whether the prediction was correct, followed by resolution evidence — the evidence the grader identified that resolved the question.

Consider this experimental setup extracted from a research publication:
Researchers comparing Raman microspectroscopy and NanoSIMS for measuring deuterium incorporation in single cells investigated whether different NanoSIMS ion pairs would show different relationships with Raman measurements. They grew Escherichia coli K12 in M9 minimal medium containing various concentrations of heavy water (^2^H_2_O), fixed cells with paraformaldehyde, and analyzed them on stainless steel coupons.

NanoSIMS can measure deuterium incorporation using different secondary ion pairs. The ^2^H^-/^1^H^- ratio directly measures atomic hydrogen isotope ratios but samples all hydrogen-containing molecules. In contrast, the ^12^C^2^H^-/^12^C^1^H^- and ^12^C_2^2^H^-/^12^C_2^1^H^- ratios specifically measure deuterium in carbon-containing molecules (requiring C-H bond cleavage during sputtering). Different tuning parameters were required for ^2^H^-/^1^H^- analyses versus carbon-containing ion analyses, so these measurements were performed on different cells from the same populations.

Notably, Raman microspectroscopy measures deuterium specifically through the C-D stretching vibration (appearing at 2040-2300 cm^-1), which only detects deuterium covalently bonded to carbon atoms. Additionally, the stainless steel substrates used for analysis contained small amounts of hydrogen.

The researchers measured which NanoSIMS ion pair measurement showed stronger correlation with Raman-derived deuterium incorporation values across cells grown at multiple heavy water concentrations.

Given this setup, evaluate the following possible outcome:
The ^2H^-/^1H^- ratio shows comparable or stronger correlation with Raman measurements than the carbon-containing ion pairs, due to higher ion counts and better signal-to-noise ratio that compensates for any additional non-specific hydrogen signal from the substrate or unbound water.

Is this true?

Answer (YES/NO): YES